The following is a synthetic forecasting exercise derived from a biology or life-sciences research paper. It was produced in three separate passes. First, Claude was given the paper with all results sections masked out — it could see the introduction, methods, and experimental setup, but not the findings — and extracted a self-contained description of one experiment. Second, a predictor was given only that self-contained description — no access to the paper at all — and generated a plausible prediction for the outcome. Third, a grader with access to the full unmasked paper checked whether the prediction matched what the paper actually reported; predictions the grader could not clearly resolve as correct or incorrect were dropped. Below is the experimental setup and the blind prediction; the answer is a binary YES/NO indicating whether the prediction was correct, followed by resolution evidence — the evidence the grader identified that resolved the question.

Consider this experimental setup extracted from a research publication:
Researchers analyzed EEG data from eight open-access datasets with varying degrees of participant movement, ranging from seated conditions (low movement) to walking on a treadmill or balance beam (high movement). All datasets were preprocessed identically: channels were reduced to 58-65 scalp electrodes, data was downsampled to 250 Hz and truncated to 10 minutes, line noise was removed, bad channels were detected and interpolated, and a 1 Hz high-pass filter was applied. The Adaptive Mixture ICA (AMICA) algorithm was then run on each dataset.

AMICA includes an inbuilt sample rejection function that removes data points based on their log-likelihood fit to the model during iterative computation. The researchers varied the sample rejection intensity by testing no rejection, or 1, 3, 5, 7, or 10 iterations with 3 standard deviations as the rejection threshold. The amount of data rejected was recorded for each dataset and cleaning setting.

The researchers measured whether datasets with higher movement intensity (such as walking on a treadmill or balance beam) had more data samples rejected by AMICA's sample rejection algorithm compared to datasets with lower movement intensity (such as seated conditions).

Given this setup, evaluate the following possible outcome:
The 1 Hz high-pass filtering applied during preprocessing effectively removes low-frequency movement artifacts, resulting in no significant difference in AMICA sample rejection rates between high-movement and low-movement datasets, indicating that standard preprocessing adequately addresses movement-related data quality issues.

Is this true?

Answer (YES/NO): NO